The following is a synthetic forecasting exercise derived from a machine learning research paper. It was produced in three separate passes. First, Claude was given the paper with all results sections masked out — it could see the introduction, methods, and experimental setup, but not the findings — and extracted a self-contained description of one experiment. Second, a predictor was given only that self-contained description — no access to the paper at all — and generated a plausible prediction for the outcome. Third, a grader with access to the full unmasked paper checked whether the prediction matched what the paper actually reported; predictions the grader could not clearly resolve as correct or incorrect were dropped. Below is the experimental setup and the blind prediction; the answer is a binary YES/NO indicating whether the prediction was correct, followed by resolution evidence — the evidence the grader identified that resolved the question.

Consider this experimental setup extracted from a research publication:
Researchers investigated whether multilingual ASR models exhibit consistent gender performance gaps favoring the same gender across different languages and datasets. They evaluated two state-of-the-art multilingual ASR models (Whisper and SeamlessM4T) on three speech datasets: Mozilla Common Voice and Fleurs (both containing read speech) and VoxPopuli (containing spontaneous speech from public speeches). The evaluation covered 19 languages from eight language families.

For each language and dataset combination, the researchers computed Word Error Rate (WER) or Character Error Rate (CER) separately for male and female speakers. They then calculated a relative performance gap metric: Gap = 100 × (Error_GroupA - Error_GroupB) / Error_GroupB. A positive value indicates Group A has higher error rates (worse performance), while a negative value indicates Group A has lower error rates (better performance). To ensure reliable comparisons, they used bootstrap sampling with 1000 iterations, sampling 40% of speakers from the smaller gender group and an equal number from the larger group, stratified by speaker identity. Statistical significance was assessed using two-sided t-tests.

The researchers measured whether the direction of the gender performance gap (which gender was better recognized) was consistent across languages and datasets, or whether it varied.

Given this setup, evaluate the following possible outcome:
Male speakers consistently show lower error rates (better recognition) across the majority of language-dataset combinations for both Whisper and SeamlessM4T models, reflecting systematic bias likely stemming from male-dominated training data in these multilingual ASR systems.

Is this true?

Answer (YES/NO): NO